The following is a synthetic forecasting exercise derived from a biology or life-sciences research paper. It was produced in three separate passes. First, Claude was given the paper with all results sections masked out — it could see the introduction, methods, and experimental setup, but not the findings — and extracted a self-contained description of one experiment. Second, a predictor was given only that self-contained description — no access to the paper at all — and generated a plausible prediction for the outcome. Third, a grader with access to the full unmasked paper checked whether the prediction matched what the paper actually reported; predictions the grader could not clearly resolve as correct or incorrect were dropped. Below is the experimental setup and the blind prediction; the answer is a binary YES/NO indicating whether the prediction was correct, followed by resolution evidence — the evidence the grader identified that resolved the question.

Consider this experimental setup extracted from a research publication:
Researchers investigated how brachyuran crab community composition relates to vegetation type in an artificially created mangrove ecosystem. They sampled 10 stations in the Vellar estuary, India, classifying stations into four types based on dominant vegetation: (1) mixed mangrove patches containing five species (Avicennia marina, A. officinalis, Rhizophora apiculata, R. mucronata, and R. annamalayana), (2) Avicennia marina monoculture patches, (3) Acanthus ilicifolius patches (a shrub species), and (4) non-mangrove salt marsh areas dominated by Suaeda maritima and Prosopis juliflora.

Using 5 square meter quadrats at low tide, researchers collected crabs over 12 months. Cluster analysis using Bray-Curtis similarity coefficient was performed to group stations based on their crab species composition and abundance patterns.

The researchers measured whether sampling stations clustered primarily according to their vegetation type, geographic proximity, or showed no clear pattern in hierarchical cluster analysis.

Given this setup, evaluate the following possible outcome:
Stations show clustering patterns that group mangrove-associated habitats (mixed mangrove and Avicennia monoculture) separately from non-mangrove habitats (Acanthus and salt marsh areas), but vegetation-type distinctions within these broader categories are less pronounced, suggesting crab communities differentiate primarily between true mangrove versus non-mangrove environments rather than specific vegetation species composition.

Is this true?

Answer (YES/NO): NO